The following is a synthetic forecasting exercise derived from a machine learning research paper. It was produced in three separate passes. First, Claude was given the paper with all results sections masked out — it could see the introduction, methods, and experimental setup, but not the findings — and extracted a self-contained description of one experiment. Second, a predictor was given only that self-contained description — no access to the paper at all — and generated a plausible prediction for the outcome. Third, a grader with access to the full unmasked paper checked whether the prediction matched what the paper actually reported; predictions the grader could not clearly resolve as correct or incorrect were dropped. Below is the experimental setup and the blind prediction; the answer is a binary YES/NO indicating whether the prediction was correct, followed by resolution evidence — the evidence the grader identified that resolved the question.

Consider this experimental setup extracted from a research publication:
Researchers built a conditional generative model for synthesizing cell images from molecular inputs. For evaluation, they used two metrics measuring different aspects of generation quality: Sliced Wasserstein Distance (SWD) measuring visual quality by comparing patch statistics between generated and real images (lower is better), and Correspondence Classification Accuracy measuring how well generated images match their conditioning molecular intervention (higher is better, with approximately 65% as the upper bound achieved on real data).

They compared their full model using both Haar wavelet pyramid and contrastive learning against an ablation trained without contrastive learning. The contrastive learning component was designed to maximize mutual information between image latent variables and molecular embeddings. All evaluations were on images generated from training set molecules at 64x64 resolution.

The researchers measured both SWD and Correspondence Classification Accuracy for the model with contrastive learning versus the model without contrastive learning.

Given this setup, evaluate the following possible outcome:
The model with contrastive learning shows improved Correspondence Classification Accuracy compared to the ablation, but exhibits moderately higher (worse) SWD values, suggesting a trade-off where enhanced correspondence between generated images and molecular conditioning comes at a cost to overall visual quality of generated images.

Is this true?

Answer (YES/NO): YES